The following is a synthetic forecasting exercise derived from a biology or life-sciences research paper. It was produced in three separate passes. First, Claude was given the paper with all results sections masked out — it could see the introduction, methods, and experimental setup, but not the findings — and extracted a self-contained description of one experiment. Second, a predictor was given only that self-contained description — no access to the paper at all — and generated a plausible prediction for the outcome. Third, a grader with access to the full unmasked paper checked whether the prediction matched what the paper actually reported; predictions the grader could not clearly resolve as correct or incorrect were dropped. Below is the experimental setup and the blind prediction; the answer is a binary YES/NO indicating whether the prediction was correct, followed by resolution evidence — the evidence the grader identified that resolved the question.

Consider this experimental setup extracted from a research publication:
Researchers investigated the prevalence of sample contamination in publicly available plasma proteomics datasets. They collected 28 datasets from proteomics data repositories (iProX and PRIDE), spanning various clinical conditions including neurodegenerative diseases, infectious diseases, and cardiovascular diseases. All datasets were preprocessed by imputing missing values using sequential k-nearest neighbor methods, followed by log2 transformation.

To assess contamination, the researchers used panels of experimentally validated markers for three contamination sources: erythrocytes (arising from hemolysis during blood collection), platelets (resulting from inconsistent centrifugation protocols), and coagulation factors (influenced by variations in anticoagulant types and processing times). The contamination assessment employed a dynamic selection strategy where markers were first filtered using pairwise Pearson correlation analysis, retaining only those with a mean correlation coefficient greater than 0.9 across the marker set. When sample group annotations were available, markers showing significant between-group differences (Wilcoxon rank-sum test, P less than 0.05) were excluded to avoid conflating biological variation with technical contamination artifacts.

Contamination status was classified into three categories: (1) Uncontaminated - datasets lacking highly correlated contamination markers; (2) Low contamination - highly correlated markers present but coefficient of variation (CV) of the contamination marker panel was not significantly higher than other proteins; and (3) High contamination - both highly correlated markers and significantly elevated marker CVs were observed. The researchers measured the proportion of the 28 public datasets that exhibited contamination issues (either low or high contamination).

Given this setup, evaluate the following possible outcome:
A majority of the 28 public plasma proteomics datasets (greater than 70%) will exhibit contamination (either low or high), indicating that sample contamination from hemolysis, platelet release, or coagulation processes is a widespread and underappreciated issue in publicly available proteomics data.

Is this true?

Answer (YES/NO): YES